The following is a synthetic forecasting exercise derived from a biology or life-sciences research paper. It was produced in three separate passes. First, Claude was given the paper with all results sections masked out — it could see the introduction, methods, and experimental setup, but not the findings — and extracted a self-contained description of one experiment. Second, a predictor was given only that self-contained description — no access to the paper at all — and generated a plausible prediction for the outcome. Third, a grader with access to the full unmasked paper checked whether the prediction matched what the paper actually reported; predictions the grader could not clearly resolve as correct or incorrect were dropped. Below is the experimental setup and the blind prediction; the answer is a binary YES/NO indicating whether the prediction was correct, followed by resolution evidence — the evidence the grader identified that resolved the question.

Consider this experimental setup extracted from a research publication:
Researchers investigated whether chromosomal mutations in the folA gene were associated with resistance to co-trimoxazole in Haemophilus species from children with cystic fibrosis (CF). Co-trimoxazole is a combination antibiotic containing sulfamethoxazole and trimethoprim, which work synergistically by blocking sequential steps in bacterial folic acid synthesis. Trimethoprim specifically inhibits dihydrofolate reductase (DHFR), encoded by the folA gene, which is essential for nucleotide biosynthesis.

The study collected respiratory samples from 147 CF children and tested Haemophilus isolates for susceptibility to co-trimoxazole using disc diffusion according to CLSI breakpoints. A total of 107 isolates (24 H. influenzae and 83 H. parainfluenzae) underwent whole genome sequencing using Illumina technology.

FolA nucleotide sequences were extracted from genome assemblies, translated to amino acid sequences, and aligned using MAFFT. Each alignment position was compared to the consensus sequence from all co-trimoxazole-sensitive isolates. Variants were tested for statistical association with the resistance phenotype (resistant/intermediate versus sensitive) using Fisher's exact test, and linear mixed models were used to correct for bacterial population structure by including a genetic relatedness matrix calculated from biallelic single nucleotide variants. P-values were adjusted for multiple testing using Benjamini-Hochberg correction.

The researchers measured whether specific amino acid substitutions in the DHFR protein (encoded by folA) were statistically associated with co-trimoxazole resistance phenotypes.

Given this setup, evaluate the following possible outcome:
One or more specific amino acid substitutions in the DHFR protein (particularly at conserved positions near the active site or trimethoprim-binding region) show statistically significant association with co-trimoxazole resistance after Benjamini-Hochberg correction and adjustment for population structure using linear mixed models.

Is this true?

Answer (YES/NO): YES